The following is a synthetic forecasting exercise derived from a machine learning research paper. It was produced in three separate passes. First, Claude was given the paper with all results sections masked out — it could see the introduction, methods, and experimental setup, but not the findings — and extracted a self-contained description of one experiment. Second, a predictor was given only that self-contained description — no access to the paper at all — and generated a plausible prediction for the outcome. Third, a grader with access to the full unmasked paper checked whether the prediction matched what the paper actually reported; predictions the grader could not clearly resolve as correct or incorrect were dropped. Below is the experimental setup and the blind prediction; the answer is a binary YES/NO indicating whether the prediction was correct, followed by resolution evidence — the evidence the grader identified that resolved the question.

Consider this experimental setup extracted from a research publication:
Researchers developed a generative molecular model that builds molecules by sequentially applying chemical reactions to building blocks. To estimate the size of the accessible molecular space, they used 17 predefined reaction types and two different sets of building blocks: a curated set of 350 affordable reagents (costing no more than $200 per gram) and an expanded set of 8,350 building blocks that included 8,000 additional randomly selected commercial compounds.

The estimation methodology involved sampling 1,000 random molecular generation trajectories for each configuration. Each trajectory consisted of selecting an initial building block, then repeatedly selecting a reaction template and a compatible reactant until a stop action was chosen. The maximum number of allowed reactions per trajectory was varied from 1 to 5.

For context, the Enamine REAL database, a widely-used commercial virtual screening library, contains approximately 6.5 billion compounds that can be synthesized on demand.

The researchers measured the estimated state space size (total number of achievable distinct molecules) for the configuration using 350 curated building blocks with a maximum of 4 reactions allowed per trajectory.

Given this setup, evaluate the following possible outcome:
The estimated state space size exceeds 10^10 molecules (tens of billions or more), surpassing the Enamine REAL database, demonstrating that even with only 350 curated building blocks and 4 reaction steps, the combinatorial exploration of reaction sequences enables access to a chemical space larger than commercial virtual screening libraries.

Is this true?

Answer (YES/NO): YES